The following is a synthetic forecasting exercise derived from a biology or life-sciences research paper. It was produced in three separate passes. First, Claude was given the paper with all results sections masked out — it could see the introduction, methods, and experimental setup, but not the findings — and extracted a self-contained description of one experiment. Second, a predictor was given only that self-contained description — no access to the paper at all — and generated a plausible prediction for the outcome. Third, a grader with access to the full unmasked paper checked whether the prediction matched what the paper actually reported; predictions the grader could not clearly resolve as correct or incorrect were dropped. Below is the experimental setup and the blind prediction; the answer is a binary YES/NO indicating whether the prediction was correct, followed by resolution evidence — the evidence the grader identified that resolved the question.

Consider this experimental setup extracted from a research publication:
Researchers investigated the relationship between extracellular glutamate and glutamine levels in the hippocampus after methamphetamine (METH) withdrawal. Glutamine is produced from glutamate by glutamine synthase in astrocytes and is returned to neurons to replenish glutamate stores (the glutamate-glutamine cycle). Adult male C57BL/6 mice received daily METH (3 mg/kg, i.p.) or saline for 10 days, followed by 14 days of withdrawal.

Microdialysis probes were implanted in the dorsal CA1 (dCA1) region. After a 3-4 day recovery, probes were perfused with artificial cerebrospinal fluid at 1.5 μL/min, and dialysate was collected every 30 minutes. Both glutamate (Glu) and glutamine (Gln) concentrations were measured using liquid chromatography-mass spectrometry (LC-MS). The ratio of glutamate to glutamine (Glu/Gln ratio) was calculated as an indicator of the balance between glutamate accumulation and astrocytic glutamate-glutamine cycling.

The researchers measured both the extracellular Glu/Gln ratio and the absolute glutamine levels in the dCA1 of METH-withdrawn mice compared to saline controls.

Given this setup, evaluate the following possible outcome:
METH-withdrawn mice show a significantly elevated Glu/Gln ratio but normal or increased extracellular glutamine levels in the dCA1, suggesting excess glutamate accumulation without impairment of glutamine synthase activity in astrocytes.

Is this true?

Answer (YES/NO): NO